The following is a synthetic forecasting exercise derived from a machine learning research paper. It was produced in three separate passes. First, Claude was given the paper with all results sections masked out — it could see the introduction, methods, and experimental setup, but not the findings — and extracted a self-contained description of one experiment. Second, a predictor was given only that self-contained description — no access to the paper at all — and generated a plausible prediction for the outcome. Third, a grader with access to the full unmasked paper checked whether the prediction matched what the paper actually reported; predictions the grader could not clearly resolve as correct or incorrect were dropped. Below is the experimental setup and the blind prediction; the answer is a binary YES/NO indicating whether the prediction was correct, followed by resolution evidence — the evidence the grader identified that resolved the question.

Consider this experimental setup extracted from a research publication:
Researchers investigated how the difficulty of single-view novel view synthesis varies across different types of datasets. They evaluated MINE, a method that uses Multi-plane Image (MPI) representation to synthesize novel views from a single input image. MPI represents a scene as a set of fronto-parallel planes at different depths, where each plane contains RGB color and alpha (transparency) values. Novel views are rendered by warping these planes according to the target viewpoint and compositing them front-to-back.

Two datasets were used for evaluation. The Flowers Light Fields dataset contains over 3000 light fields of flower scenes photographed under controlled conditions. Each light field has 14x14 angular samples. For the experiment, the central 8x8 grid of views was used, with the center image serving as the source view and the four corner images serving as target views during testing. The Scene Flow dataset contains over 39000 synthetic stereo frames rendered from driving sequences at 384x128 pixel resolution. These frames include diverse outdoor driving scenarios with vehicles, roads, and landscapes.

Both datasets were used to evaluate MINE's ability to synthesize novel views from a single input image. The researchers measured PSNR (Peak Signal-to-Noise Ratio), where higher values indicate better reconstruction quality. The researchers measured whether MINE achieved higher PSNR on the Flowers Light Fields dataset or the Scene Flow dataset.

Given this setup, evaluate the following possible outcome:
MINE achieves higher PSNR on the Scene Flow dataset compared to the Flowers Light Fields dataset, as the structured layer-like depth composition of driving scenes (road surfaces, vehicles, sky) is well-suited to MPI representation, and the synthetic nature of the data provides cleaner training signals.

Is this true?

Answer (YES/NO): NO